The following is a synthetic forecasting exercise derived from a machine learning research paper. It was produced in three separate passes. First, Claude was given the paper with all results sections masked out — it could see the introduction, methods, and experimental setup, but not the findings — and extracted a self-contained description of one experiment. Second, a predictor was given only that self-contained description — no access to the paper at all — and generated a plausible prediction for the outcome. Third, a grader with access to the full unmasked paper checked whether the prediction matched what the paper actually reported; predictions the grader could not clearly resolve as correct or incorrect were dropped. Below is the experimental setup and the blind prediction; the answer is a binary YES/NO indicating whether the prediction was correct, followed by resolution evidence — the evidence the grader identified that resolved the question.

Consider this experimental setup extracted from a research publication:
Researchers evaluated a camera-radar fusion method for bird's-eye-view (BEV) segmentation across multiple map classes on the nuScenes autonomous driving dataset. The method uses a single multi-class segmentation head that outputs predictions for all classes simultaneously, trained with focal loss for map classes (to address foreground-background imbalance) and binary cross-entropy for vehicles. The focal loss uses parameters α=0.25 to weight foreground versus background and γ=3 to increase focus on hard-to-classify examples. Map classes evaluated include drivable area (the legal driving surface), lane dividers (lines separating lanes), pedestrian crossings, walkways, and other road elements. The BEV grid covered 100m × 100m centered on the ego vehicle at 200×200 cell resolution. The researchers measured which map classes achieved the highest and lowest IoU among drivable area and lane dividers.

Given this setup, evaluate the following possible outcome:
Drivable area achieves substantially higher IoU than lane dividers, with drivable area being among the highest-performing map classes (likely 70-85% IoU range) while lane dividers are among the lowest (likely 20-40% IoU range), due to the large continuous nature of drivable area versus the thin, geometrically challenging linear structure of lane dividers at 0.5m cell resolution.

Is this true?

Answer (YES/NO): NO